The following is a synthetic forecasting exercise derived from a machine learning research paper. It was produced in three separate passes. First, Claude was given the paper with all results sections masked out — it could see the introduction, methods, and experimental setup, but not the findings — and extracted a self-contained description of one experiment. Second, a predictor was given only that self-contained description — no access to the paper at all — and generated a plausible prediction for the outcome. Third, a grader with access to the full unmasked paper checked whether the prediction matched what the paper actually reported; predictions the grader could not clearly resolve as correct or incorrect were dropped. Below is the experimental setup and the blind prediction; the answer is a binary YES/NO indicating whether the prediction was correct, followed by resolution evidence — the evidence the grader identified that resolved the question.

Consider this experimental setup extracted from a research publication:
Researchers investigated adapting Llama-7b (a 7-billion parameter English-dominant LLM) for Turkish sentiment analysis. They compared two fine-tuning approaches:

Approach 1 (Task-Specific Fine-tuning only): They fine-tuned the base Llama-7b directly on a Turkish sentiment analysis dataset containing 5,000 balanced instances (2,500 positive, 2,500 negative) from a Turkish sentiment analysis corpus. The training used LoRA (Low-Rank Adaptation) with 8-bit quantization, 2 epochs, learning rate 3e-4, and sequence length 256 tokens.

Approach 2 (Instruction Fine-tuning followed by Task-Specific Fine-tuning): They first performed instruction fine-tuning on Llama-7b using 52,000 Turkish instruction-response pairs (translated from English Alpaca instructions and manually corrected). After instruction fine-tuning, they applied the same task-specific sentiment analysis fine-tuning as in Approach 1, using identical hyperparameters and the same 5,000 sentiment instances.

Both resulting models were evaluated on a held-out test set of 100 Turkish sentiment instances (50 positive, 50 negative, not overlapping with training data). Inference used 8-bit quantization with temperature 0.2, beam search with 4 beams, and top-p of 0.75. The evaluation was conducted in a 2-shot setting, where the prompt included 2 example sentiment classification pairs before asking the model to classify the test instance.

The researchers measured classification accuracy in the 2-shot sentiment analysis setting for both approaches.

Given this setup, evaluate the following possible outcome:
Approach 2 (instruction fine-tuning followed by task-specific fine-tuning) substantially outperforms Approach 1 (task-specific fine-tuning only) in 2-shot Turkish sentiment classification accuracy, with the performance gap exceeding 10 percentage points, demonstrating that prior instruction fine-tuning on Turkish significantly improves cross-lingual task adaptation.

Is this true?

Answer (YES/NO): YES